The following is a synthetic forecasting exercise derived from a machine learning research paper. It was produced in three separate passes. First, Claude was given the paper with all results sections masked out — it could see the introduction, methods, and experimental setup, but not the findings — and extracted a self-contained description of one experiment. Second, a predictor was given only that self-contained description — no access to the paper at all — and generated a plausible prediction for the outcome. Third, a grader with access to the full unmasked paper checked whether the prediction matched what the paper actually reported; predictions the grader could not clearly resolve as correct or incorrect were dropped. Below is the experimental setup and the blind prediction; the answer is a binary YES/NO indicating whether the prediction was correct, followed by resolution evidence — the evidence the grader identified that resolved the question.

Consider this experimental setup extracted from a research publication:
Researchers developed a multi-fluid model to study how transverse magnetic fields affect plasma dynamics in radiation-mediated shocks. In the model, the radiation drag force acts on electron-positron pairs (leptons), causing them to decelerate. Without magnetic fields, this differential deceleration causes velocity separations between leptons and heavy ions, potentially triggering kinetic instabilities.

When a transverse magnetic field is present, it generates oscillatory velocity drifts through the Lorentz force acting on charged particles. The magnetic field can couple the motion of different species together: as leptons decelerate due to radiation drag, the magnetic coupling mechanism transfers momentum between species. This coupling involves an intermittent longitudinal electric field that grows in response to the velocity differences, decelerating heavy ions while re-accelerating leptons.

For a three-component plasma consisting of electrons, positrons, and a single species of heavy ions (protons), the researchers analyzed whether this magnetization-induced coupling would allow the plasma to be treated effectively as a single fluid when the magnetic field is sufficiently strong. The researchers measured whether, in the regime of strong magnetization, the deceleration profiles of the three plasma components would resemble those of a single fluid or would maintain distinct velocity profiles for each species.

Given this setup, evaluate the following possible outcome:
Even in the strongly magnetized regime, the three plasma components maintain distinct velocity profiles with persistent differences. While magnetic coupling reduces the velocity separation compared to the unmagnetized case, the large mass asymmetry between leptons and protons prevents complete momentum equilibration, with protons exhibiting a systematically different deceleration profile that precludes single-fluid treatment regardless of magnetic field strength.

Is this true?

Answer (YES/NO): NO